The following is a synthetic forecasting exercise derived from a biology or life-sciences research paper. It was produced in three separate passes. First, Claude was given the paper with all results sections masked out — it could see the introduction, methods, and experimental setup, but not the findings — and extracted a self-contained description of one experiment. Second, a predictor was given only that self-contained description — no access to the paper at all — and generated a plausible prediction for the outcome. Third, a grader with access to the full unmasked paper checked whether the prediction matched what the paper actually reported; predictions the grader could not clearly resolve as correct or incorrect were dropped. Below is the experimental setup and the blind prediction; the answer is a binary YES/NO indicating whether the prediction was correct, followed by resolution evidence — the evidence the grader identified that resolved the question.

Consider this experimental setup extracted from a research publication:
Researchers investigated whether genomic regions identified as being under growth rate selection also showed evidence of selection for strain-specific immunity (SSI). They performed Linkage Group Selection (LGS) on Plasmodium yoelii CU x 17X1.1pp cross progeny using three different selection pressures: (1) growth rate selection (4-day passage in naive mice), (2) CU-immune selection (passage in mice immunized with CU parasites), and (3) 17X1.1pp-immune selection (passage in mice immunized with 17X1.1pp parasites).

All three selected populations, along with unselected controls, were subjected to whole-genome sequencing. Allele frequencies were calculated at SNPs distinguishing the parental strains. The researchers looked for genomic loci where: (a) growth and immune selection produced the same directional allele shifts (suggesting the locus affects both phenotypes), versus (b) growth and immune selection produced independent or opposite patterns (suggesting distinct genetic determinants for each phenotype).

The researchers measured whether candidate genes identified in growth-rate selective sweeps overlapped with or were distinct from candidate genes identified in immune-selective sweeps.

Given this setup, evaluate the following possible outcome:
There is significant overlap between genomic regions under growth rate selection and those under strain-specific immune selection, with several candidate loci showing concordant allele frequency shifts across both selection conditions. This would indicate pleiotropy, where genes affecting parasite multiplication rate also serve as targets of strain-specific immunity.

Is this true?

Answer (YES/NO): NO